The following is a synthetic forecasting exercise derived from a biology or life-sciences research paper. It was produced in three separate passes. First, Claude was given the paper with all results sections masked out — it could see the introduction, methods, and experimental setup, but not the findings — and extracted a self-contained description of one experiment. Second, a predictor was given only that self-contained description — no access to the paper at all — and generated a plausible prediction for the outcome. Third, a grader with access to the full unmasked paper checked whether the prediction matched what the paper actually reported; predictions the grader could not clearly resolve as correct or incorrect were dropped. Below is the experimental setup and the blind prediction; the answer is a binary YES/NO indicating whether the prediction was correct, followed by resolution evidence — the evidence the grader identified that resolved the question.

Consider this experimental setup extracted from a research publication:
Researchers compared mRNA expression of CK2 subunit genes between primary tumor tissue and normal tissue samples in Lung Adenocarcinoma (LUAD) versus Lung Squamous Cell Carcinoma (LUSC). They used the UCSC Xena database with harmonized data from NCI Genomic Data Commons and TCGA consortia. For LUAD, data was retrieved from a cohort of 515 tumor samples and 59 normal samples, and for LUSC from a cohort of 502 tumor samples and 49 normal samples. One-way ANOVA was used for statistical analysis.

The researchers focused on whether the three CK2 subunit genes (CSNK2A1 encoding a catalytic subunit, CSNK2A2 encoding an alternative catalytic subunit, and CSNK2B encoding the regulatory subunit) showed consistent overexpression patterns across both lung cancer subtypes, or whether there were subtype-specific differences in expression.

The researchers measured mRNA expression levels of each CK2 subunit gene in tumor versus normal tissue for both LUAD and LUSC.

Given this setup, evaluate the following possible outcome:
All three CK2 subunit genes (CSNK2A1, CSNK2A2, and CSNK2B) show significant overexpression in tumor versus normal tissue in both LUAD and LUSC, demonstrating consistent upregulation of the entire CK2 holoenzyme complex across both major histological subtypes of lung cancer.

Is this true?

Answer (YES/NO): NO